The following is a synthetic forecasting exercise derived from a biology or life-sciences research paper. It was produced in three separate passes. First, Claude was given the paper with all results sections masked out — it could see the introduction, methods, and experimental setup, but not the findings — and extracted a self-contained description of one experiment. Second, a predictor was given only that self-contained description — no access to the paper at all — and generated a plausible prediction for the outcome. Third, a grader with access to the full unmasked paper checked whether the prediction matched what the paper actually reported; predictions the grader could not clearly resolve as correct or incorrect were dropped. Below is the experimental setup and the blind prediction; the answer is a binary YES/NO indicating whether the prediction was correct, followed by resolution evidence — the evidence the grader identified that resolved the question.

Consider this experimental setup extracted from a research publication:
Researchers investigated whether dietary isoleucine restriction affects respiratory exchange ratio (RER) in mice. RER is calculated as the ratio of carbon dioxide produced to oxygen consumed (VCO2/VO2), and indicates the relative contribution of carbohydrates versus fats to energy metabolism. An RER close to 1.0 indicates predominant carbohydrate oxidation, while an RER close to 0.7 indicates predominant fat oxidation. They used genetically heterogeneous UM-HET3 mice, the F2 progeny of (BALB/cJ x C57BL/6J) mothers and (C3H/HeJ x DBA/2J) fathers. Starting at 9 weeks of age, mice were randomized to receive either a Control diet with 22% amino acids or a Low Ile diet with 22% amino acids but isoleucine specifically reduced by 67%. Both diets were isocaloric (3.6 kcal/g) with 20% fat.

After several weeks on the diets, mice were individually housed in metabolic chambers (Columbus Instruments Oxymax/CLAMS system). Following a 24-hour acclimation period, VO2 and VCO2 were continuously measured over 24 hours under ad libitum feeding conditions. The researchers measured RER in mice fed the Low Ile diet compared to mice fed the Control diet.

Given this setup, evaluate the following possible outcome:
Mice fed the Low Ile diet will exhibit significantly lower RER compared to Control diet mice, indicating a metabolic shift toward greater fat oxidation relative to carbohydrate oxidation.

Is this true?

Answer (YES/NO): NO